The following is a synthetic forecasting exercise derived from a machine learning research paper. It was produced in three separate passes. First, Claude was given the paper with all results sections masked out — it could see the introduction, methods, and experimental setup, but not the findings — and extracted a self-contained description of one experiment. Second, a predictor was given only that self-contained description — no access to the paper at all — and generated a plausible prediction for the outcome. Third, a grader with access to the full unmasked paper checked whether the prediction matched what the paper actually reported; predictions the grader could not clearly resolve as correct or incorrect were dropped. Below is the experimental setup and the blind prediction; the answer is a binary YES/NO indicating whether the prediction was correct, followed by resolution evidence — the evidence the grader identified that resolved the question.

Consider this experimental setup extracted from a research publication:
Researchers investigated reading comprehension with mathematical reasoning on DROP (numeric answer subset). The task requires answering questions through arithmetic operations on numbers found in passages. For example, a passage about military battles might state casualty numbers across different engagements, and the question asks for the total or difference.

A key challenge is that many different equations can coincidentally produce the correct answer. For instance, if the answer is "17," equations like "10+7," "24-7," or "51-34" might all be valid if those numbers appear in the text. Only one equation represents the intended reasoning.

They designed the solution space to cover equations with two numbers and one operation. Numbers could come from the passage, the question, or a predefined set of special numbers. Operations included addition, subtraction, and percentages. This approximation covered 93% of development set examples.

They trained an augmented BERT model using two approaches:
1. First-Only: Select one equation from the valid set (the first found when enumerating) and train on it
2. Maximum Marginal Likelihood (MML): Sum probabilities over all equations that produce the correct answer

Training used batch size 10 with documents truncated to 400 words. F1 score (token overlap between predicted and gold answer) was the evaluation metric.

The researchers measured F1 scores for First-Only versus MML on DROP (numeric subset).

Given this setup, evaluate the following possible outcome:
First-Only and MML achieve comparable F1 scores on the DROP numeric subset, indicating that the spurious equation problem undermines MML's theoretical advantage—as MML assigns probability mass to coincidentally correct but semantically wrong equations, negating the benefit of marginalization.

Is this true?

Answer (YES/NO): YES